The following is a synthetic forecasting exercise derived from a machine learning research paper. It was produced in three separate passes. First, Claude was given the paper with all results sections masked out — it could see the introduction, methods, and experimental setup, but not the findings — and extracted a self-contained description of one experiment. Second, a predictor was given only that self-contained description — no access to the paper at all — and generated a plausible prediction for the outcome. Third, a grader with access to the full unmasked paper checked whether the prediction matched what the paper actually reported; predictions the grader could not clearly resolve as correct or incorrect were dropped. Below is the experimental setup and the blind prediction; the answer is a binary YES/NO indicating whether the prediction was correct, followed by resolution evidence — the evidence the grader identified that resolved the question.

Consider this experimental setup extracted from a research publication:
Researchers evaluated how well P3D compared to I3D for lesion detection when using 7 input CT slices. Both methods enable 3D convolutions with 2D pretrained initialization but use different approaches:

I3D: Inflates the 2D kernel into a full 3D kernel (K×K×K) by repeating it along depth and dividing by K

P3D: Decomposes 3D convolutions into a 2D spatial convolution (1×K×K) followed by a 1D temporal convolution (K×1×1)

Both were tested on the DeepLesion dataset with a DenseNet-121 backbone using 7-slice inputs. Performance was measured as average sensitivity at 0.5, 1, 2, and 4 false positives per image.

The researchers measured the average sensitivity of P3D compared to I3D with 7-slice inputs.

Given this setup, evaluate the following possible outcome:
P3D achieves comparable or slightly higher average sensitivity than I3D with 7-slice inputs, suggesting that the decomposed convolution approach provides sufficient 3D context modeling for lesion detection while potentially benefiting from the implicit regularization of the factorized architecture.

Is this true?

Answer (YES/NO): NO